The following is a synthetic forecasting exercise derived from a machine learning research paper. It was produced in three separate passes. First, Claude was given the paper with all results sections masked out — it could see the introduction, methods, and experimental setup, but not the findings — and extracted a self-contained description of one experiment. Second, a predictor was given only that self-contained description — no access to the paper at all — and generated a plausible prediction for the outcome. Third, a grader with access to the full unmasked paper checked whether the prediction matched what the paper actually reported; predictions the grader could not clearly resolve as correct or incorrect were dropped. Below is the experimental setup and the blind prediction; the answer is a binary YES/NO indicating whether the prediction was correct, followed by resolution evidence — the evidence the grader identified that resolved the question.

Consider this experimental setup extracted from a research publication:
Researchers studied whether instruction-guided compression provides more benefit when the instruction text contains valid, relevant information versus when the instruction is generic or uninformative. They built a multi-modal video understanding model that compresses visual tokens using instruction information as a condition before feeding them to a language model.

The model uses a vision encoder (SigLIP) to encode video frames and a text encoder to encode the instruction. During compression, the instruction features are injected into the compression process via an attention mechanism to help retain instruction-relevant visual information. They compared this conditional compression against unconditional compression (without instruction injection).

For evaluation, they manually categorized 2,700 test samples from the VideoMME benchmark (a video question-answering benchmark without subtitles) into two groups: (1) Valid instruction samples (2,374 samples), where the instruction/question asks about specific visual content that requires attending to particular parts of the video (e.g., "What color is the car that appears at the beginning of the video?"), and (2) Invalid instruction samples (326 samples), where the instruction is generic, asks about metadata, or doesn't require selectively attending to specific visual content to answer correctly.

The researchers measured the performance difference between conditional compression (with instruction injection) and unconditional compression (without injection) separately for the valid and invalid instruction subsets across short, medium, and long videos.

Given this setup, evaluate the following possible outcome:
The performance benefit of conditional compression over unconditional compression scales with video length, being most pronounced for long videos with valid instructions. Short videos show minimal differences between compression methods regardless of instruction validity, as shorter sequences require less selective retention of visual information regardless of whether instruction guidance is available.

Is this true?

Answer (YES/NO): NO